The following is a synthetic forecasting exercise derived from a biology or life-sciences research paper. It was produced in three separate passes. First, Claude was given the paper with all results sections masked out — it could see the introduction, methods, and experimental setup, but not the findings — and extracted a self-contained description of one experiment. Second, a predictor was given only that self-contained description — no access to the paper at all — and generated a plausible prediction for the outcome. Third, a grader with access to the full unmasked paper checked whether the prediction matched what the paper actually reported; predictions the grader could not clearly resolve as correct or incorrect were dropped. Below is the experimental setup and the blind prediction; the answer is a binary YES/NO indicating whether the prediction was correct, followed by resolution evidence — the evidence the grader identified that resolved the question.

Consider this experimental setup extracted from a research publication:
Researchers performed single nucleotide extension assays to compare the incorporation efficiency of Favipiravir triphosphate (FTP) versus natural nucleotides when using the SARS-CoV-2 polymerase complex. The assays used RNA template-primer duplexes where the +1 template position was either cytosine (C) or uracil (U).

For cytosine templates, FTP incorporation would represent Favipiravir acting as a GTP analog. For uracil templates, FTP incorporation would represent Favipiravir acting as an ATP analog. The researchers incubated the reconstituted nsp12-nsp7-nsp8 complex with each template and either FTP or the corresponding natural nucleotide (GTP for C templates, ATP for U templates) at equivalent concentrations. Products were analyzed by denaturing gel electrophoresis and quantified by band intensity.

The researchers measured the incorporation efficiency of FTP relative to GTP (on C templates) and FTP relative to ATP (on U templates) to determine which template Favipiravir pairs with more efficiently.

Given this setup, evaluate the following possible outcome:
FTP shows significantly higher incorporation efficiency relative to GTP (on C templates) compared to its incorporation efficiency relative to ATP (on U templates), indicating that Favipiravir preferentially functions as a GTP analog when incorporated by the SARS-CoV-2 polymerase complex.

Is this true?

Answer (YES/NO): NO